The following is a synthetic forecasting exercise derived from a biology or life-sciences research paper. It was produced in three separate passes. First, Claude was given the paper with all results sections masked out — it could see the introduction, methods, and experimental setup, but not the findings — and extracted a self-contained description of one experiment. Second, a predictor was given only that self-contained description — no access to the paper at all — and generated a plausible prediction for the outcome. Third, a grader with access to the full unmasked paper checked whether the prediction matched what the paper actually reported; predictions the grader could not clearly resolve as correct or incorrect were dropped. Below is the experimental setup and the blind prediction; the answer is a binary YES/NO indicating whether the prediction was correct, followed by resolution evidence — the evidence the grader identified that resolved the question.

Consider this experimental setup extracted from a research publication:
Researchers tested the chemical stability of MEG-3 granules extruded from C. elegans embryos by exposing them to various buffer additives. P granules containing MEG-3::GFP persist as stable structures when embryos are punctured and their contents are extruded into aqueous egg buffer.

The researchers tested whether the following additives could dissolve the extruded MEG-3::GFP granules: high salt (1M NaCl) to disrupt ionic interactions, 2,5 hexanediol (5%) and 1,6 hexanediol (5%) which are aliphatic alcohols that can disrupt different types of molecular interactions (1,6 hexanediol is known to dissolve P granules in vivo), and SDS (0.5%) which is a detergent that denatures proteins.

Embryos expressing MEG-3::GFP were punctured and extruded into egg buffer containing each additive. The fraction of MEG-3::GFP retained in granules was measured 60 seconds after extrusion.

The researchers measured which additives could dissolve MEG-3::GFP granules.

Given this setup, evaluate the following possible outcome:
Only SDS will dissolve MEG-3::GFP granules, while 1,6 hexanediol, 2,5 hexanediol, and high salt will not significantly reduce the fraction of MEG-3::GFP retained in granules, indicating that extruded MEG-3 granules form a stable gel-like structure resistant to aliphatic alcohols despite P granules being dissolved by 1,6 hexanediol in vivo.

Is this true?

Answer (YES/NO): NO